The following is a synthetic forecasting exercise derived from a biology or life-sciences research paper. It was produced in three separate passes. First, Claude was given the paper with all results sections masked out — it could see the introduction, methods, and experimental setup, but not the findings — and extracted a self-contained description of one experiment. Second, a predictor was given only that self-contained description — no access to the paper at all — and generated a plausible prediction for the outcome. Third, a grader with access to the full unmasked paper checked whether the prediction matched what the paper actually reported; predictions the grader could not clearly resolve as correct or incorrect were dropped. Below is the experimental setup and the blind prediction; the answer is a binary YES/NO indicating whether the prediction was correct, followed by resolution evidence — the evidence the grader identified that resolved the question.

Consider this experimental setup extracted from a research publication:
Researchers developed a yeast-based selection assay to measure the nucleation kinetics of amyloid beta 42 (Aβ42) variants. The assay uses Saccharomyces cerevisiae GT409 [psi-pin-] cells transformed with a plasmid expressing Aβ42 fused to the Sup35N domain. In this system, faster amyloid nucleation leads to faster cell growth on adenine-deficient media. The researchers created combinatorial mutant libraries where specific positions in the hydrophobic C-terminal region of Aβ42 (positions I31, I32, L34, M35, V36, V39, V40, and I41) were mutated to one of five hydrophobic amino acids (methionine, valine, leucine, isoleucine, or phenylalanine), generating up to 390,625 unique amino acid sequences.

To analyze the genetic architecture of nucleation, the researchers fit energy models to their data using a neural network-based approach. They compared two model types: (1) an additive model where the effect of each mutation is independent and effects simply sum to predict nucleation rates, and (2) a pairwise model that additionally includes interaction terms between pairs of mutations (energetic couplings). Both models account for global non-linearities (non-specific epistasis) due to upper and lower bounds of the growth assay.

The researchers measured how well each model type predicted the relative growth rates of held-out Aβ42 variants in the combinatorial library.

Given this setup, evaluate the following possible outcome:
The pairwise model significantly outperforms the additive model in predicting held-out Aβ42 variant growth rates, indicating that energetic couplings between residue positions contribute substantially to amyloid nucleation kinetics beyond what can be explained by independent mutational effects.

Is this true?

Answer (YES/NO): NO